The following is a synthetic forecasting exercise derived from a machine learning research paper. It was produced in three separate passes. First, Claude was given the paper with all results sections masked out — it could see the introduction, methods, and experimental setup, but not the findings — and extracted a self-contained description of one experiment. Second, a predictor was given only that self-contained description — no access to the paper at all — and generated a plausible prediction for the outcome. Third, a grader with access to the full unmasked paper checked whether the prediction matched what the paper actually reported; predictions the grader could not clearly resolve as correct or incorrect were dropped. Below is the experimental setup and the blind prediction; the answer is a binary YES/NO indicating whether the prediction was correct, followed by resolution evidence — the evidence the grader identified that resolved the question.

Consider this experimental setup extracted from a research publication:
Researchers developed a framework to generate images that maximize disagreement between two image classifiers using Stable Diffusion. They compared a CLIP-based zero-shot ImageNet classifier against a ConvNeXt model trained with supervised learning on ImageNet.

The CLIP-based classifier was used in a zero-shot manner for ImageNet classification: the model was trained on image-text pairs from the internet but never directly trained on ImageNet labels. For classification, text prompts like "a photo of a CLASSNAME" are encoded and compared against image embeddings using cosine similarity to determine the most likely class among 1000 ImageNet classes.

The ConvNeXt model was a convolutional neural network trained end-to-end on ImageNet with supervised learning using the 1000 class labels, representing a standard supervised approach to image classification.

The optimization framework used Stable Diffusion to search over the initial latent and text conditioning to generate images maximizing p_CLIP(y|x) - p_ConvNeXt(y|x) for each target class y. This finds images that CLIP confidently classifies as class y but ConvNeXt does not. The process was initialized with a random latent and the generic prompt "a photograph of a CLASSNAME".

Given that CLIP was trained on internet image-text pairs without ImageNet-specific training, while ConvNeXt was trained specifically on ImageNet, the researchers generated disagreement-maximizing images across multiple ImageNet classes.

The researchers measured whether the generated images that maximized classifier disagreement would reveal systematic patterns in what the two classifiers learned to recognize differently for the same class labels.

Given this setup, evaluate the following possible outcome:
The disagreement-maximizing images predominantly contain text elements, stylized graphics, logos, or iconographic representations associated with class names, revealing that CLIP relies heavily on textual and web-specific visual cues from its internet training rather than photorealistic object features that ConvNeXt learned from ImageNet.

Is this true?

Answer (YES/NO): NO